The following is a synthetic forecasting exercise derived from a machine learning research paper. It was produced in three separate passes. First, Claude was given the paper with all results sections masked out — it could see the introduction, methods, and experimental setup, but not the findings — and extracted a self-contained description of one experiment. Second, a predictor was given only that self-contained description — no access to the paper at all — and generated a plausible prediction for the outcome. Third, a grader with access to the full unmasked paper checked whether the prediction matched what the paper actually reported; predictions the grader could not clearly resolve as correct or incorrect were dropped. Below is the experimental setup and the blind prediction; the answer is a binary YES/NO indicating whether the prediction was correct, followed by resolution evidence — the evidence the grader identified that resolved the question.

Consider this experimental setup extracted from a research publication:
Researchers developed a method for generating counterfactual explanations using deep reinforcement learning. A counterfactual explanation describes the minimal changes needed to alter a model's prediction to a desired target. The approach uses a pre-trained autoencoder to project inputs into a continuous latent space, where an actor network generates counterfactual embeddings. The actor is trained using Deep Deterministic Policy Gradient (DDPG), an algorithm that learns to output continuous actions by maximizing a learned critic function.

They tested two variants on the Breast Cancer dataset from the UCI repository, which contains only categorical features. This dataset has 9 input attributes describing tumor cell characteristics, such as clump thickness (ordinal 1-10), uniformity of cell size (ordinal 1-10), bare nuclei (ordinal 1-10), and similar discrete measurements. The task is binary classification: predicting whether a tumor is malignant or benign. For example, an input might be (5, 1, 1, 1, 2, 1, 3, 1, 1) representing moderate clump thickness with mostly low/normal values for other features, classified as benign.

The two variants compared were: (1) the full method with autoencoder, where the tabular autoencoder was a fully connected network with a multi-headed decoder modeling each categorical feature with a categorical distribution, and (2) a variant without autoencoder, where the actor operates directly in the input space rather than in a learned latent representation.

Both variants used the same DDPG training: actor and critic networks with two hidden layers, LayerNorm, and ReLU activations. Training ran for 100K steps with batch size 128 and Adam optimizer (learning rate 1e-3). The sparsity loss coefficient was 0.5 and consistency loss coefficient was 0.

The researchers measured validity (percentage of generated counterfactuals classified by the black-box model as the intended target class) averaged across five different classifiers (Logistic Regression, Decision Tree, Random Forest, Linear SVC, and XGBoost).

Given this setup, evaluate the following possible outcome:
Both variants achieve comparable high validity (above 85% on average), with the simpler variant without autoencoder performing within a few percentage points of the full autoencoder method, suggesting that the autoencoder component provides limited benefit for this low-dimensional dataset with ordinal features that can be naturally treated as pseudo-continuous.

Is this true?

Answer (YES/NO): NO